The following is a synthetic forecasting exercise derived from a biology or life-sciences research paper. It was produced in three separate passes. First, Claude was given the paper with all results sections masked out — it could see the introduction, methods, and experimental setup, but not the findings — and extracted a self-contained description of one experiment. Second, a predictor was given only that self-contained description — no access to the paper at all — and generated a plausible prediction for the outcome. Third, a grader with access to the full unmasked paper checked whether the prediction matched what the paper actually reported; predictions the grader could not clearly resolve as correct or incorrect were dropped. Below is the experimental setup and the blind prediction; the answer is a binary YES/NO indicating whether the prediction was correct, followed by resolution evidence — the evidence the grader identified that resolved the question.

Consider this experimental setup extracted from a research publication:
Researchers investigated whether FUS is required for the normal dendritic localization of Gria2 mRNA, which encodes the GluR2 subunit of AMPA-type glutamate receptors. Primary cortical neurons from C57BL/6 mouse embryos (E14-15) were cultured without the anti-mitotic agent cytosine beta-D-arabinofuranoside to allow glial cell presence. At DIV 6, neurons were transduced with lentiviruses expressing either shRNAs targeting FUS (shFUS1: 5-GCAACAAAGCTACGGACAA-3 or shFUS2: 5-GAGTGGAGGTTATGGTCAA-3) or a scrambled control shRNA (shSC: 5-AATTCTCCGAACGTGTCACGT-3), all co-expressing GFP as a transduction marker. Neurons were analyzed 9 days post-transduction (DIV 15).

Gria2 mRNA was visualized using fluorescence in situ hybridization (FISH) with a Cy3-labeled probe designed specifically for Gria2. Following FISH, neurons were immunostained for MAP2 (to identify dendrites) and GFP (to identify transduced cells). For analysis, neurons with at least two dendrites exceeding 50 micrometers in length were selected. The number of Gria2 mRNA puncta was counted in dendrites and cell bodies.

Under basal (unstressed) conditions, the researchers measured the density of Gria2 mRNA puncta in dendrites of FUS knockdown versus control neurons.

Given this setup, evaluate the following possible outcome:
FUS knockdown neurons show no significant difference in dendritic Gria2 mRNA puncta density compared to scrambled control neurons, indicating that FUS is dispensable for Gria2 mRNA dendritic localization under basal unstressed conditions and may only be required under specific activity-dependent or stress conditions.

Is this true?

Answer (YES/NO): YES